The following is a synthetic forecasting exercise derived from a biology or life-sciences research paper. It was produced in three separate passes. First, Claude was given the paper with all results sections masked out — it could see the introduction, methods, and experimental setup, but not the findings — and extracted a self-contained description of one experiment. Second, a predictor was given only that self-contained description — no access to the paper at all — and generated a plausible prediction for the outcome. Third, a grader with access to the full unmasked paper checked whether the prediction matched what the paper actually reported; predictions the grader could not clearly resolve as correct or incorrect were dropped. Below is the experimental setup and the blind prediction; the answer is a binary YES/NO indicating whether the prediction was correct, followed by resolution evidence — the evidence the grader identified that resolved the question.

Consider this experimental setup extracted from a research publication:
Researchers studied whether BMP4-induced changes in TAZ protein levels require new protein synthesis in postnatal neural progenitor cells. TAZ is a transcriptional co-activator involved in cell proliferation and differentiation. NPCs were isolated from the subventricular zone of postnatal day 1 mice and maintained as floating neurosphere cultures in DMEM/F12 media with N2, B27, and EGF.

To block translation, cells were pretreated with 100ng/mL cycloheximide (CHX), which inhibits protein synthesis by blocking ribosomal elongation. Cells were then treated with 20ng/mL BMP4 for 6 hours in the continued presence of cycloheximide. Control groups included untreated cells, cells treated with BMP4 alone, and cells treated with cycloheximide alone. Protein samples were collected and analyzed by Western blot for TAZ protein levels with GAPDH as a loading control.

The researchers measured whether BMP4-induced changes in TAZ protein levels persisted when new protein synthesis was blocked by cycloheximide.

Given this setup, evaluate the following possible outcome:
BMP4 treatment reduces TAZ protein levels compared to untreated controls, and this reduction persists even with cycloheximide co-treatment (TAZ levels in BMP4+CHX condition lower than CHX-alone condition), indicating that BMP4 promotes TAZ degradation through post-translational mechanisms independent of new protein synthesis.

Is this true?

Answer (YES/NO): NO